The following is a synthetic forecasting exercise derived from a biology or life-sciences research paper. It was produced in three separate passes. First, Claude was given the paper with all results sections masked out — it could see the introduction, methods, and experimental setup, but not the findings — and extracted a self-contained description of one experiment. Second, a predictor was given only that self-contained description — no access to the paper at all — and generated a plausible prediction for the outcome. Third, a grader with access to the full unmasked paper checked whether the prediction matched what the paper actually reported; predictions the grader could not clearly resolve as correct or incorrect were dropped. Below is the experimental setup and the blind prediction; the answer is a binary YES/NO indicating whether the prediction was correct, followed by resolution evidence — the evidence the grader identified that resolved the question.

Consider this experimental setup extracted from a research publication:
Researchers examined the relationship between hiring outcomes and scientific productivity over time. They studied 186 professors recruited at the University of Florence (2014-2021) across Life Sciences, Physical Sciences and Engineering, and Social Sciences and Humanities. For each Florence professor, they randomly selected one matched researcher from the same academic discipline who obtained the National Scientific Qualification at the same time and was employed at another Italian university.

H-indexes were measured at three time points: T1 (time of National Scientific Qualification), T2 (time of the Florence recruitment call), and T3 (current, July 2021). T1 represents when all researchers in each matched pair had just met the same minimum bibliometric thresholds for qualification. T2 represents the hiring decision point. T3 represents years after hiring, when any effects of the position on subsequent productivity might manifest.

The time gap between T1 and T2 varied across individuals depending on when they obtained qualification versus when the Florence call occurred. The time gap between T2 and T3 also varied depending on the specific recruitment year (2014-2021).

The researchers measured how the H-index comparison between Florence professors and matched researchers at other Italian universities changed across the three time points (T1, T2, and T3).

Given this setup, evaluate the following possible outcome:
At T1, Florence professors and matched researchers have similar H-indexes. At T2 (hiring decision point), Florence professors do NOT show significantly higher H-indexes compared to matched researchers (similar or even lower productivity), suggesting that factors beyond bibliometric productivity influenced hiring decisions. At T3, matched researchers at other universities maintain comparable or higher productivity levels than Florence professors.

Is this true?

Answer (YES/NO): YES